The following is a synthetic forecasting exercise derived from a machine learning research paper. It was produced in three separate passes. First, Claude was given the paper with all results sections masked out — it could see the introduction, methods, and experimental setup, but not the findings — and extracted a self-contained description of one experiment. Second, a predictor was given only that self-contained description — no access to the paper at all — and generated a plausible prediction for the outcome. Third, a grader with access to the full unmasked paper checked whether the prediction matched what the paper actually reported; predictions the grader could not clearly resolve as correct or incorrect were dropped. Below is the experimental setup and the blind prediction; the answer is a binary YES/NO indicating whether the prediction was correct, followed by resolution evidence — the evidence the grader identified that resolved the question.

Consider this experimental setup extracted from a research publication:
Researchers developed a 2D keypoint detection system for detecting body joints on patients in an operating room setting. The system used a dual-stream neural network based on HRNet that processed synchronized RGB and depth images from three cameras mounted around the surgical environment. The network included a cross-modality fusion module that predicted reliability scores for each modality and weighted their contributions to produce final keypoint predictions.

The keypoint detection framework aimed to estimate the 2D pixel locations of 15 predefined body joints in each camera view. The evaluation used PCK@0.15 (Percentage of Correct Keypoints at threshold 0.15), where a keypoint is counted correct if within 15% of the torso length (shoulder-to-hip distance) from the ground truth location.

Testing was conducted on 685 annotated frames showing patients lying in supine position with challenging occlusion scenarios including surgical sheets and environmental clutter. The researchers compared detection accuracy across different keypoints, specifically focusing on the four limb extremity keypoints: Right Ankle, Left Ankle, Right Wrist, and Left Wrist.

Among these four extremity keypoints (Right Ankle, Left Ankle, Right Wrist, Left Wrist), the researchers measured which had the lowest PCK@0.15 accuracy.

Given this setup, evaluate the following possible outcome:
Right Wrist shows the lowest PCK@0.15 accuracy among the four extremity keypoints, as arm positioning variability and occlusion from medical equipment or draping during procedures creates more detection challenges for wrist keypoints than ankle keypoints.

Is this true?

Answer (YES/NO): NO